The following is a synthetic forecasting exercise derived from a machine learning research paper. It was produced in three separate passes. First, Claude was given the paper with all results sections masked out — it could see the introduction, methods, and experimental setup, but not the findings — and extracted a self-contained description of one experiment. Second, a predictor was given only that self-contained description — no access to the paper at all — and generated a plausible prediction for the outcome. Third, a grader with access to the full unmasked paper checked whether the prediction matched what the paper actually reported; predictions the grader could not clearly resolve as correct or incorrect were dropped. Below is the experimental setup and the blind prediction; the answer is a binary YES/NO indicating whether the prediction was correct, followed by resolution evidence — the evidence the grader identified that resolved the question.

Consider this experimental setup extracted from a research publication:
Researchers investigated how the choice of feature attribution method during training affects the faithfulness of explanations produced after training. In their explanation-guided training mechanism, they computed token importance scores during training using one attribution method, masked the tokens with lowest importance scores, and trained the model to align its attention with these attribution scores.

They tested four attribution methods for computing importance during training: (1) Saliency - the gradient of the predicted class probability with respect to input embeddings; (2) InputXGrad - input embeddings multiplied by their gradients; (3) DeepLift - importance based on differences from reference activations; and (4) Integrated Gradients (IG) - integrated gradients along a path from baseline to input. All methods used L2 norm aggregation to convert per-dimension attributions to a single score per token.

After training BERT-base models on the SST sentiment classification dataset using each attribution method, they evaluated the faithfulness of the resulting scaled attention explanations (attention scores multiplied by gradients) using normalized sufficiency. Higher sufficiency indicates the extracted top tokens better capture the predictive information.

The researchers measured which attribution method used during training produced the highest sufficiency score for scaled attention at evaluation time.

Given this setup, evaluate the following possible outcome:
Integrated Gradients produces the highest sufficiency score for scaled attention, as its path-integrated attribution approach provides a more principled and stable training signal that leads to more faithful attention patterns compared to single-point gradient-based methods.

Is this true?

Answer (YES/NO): NO